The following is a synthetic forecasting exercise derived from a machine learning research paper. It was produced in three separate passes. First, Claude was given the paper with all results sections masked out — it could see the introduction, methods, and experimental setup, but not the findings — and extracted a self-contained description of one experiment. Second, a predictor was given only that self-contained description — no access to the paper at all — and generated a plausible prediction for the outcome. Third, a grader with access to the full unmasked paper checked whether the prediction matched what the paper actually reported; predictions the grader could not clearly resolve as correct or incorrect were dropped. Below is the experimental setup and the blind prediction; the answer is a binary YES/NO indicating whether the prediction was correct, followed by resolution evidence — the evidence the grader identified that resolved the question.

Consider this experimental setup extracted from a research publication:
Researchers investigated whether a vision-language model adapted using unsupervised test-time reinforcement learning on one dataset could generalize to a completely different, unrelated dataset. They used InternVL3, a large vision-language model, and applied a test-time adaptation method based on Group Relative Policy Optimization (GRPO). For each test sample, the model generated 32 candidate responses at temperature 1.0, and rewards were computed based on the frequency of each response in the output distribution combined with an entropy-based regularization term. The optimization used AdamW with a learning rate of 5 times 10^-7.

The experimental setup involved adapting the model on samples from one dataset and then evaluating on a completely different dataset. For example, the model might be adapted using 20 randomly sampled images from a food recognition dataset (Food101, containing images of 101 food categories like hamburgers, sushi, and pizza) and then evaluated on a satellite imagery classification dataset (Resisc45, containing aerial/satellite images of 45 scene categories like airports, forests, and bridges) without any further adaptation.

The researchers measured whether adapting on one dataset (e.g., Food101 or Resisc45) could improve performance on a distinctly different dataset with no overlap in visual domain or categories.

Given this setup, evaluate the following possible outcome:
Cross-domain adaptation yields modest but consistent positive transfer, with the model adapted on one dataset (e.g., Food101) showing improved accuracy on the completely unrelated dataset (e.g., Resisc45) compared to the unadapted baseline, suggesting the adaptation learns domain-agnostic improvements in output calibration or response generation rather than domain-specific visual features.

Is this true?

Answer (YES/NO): YES